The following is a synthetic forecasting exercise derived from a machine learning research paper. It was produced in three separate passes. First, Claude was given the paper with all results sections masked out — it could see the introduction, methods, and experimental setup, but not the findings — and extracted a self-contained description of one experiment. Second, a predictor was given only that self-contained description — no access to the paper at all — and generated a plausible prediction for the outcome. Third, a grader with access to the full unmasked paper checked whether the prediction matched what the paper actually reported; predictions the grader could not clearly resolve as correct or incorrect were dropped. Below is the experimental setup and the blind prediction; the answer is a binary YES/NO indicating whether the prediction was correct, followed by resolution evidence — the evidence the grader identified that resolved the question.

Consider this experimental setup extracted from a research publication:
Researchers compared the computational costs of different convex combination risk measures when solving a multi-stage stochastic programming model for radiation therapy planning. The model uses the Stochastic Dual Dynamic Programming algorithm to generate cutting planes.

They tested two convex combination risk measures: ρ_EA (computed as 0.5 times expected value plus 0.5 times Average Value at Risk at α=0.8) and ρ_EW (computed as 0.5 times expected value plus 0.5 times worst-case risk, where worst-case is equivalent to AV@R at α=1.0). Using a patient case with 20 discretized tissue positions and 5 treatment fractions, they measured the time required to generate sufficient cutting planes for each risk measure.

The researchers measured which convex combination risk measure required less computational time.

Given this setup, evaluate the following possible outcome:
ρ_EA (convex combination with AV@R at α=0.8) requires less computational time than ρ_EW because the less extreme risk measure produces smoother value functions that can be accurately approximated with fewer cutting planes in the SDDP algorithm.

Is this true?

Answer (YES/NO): NO